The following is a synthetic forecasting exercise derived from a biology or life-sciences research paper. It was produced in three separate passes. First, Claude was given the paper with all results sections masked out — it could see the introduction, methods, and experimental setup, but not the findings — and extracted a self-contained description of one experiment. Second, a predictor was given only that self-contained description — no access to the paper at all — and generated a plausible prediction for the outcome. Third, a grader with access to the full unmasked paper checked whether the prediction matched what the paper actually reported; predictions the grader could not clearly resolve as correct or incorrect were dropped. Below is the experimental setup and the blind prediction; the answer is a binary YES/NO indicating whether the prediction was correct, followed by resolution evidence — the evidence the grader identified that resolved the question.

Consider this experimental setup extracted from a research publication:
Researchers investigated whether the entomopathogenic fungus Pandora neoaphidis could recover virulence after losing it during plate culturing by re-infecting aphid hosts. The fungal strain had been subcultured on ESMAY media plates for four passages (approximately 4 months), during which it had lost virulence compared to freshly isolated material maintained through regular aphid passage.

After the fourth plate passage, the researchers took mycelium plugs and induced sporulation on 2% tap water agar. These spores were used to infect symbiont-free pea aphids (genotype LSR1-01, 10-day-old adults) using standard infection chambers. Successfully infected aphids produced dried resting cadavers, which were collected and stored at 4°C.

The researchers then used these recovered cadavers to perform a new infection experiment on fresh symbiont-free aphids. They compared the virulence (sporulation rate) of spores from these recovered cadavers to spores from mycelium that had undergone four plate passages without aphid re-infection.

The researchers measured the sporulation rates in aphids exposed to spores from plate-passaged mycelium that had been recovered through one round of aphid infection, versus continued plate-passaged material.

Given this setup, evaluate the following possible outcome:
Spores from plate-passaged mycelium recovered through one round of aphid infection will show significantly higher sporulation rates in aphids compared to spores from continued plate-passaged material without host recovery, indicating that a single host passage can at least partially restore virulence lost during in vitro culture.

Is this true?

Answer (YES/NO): YES